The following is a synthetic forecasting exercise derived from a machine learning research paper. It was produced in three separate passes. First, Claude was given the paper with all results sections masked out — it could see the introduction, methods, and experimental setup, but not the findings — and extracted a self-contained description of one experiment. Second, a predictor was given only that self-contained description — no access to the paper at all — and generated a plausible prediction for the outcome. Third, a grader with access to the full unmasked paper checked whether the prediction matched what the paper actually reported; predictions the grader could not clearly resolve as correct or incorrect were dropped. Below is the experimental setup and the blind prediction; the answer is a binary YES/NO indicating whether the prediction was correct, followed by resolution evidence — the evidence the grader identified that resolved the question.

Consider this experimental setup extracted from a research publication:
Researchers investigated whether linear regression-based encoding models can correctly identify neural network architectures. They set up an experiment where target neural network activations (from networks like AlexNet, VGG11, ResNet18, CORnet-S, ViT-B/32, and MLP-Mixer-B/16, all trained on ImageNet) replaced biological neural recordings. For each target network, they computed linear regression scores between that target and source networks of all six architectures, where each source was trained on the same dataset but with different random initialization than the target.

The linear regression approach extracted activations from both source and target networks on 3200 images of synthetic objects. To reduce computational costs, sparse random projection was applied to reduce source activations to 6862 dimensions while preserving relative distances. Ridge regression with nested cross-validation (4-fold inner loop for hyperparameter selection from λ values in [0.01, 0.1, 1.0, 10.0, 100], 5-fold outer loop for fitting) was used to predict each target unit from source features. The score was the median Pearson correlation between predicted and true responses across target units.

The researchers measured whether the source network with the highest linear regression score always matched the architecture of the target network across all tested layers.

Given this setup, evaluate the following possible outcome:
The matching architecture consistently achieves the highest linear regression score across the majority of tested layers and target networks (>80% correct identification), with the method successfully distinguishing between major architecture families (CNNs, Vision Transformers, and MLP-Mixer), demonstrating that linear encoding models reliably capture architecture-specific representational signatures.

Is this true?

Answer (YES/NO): NO